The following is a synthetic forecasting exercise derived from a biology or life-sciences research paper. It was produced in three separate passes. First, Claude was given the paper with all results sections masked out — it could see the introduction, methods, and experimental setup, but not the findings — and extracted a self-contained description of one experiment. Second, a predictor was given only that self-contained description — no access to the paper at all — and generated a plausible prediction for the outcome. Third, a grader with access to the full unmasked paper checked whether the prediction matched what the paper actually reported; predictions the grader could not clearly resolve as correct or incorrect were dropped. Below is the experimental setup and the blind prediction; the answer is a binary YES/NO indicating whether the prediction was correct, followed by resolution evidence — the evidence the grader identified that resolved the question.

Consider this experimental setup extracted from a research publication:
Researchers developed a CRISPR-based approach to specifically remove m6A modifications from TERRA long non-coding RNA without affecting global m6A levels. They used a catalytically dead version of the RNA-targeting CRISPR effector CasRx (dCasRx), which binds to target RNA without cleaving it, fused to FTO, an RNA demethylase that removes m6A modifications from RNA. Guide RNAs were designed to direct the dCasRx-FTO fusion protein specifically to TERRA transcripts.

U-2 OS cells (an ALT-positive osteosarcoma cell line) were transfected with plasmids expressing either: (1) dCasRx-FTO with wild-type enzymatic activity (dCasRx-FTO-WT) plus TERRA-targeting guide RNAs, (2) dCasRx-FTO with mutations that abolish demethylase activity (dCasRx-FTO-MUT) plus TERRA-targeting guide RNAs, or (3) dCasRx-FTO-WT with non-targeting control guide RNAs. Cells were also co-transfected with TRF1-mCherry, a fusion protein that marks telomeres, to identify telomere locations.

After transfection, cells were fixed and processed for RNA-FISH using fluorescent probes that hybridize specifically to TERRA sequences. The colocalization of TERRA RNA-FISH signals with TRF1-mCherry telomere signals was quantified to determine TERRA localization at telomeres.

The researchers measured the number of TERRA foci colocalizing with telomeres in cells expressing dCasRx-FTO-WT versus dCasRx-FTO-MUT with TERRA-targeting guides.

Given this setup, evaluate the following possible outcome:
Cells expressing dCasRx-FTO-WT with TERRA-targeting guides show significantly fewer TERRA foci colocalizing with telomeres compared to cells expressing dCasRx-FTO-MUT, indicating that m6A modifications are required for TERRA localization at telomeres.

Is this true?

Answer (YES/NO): YES